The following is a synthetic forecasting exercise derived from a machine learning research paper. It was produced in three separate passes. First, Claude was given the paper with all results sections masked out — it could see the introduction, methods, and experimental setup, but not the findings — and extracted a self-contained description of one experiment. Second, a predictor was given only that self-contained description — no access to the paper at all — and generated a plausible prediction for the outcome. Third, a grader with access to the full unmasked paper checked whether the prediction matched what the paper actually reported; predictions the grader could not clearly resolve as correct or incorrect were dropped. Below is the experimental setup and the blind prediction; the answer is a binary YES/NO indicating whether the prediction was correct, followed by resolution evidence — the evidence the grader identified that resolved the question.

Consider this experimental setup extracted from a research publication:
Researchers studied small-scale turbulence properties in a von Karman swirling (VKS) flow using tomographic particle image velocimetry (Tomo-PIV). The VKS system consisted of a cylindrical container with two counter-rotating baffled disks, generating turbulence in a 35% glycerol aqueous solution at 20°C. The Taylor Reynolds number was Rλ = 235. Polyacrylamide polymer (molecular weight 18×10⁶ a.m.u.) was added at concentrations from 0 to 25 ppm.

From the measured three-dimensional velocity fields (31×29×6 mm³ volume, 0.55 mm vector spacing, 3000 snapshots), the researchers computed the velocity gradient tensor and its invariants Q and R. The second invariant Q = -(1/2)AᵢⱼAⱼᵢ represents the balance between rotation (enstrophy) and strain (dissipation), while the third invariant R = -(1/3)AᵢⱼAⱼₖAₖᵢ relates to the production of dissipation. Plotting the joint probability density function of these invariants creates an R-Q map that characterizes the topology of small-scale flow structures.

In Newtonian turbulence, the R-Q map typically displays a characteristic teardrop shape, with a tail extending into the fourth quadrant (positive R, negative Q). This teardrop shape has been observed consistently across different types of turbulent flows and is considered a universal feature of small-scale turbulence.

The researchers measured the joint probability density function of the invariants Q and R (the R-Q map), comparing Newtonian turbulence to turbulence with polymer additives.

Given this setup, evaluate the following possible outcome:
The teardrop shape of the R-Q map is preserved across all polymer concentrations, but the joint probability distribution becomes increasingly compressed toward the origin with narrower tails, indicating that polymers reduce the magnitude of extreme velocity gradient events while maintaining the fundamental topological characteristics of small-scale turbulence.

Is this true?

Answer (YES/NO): NO